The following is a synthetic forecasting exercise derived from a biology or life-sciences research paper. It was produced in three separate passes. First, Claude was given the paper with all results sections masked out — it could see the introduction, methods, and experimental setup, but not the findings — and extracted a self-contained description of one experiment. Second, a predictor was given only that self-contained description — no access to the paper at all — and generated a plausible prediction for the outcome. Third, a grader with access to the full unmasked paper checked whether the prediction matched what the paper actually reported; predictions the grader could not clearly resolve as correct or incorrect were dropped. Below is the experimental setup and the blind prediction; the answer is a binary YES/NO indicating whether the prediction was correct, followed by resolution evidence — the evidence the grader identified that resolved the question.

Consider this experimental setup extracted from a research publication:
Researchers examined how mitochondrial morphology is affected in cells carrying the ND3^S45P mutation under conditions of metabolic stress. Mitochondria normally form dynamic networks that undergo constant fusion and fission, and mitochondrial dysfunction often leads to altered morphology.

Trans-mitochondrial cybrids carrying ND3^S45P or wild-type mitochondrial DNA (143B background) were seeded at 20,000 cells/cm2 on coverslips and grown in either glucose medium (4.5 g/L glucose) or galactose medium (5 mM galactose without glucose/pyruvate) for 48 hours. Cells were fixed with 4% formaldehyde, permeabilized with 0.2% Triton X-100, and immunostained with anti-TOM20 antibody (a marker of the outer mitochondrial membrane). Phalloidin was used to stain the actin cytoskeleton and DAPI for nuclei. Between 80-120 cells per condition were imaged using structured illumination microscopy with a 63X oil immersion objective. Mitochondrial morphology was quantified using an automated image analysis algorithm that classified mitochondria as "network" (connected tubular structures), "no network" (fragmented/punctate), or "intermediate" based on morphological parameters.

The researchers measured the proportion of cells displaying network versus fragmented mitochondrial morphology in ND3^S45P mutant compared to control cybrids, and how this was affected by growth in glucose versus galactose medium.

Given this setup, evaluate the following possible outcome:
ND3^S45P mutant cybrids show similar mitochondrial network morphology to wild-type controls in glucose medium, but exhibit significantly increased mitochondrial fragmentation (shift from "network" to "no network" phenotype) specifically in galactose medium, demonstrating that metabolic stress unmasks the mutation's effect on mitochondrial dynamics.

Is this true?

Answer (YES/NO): NO